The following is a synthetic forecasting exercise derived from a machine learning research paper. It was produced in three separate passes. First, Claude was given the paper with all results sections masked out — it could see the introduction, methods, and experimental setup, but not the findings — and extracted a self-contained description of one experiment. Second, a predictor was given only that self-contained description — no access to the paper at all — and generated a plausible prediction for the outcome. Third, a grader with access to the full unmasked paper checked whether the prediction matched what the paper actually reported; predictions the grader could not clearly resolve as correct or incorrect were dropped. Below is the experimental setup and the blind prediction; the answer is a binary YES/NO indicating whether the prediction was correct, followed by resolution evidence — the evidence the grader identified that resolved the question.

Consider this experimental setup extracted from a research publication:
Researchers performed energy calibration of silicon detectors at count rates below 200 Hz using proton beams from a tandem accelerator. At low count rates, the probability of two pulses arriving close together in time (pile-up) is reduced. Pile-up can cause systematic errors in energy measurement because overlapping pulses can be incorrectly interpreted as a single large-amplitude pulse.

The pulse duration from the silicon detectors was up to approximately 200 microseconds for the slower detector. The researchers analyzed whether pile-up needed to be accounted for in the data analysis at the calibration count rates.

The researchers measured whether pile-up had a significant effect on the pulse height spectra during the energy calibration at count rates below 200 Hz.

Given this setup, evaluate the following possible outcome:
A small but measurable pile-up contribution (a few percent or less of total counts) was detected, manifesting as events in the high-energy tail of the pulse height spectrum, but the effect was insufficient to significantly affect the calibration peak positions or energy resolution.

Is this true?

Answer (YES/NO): NO